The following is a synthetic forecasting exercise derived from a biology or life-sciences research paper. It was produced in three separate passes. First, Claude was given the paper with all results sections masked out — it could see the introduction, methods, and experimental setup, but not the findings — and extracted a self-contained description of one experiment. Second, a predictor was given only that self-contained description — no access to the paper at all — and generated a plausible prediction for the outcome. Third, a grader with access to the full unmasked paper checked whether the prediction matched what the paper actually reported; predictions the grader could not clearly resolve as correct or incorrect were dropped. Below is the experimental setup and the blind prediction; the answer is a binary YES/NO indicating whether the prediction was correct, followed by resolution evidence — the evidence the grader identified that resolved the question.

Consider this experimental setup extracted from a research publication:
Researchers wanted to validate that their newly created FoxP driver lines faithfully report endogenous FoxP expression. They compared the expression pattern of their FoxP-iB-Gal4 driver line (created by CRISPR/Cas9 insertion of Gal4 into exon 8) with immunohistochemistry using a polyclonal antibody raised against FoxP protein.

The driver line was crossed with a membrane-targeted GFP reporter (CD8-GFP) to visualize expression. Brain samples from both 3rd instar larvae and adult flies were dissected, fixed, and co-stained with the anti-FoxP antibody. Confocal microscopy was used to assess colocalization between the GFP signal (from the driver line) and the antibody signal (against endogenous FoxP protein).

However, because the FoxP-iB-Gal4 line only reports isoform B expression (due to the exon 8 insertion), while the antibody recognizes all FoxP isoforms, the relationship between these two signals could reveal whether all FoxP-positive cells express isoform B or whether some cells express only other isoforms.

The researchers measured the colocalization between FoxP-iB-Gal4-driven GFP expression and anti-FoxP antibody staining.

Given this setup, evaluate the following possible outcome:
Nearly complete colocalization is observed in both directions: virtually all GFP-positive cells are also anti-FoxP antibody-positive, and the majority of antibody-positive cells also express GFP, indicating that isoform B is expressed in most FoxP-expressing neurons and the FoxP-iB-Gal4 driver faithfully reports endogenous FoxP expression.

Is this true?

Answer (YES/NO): NO